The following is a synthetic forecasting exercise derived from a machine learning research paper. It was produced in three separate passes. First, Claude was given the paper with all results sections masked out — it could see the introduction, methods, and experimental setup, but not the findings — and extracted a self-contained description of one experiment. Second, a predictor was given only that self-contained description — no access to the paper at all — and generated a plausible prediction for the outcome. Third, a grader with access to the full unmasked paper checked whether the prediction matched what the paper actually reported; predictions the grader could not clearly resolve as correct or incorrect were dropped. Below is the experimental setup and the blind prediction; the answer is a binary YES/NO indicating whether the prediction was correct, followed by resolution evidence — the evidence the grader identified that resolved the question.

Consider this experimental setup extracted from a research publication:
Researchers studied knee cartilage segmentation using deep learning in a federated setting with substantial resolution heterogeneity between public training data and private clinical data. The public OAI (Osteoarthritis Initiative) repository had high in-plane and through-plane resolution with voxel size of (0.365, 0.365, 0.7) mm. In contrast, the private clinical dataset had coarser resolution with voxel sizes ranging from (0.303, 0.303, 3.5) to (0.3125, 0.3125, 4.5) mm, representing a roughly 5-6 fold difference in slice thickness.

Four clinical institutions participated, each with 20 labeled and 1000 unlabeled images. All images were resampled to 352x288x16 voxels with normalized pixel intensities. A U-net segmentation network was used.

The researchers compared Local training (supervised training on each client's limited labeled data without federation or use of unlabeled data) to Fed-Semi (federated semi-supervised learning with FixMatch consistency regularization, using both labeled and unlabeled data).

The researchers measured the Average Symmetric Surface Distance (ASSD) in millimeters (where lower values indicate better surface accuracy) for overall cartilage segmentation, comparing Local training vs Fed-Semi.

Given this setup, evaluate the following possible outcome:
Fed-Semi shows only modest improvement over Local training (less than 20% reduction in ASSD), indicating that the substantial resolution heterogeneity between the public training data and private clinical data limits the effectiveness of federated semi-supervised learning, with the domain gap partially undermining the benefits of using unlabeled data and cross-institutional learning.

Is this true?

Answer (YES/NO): NO